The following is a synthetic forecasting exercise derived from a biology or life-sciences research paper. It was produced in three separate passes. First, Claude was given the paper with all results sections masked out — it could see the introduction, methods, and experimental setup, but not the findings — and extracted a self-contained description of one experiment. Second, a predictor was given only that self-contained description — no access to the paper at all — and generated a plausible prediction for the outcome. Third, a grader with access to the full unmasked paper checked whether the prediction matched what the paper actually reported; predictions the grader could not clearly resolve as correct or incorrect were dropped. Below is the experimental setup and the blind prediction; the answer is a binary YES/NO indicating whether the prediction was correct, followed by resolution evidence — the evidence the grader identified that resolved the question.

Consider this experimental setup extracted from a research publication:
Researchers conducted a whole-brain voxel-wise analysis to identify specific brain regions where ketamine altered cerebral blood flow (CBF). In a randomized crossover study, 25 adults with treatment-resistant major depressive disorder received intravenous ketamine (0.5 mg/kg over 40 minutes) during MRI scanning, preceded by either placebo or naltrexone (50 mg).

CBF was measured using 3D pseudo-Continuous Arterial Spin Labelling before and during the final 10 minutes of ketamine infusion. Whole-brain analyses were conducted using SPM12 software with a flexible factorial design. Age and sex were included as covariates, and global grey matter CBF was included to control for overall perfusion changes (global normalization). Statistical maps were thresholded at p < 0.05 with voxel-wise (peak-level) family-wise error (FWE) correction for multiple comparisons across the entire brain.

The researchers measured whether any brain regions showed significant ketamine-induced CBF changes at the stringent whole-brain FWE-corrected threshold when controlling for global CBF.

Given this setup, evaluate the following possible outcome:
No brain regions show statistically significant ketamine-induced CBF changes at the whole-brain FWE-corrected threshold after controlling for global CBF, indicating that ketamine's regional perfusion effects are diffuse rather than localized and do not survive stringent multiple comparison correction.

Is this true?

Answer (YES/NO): NO